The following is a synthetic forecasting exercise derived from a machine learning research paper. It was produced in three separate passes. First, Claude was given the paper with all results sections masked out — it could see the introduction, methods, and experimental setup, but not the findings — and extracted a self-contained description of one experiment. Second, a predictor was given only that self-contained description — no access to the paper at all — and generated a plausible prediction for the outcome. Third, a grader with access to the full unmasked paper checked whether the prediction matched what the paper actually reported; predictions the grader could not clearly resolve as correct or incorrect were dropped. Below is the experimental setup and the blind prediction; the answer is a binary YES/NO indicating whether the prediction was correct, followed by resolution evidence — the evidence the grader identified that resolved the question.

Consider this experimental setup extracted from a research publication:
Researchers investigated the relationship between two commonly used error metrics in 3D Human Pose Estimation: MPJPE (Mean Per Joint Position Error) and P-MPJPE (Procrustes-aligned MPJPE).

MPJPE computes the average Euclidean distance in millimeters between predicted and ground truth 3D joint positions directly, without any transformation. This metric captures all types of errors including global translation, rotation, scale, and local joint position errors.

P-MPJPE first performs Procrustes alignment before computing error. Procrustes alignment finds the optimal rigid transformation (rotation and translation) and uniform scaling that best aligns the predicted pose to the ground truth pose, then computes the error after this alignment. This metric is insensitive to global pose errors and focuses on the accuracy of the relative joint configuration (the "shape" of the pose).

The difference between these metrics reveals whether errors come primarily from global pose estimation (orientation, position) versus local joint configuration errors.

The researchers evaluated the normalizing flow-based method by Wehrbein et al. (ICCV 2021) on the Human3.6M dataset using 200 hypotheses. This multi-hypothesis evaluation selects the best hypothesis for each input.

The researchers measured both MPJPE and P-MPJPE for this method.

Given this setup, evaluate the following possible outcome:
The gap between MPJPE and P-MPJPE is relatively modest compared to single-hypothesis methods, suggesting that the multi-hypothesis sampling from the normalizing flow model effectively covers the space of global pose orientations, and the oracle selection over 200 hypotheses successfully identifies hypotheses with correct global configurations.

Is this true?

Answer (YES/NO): NO